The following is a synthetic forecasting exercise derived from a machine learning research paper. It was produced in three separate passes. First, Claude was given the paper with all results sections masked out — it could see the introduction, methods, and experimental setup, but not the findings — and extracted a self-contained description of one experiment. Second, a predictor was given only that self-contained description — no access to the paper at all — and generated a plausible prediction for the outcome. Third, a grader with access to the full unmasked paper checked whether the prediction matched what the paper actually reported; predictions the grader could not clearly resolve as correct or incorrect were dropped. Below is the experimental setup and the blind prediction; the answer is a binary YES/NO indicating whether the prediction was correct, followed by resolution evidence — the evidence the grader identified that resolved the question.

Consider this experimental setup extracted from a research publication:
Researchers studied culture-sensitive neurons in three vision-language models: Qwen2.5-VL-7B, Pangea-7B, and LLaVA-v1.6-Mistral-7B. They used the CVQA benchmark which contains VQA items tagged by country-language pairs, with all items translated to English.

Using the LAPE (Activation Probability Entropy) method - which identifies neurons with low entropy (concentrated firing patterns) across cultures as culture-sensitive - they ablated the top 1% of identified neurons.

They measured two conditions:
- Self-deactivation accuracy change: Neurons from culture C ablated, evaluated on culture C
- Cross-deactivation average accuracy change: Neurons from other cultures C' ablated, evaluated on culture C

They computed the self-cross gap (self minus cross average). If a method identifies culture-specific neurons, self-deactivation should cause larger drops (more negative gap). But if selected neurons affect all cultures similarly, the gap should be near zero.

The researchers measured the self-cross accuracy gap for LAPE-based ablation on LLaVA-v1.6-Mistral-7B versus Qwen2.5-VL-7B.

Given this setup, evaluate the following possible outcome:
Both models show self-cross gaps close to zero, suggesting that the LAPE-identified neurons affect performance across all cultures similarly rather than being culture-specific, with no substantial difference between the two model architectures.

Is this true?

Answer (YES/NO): YES